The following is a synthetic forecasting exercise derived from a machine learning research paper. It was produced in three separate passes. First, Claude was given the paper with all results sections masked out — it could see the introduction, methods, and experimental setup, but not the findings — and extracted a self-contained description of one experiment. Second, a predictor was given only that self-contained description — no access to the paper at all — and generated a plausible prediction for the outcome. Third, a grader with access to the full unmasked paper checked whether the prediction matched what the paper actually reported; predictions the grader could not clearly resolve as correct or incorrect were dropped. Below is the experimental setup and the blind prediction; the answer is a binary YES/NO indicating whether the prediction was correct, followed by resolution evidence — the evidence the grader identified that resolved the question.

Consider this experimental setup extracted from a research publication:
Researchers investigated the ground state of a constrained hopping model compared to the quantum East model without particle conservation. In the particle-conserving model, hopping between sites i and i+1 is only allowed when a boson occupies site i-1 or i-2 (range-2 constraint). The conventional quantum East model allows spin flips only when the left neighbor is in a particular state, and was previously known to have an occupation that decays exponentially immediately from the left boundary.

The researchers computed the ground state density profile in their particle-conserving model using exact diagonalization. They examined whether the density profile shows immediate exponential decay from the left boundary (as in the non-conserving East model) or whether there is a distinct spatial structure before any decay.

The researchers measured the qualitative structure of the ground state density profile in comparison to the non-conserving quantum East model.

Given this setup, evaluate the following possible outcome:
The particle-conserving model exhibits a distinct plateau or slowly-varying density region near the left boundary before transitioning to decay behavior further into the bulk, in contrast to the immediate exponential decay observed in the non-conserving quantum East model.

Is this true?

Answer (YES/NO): YES